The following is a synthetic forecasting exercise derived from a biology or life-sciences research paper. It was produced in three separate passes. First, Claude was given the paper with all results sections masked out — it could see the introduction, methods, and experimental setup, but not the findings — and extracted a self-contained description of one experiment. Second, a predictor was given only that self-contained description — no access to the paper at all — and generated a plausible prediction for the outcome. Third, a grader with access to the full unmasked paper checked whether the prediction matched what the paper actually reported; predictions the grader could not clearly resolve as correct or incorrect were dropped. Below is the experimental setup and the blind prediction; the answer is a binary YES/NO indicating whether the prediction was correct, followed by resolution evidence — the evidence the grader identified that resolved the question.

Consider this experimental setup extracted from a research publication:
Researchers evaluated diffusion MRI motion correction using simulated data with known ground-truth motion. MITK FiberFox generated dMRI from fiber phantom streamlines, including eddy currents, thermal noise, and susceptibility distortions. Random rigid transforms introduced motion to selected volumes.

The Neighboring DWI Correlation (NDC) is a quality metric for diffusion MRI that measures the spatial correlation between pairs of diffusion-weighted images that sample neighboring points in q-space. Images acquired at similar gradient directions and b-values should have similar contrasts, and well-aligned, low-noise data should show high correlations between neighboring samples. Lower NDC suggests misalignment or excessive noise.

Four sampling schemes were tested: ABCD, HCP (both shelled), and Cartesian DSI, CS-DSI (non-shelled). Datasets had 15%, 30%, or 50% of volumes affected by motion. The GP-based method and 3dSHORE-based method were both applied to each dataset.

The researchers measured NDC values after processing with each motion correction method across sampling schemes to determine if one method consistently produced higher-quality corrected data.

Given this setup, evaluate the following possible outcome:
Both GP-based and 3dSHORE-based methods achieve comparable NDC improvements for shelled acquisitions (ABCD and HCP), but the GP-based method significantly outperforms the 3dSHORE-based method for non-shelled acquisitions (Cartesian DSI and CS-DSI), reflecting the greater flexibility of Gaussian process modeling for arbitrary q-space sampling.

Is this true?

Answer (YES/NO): NO